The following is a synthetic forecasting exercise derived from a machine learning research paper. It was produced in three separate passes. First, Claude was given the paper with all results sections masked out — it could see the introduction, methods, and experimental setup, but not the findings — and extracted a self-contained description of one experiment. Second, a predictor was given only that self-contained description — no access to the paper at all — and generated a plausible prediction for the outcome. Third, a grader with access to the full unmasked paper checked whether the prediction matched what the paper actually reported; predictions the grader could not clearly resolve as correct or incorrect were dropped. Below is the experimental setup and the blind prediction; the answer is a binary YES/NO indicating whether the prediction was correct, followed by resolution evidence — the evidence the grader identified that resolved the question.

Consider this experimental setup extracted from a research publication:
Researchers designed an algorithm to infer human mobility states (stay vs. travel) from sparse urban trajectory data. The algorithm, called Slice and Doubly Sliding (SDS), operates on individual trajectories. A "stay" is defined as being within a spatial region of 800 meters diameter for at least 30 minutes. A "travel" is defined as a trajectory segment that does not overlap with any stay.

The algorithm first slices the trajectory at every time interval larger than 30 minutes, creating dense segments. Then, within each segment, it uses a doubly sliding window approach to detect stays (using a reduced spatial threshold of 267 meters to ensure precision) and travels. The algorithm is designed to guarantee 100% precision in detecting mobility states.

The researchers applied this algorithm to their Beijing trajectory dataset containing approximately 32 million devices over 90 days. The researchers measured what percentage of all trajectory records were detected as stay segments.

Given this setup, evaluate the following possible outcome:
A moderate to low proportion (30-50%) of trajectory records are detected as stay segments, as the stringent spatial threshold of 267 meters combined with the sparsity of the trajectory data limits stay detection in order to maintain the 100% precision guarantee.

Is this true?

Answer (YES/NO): NO